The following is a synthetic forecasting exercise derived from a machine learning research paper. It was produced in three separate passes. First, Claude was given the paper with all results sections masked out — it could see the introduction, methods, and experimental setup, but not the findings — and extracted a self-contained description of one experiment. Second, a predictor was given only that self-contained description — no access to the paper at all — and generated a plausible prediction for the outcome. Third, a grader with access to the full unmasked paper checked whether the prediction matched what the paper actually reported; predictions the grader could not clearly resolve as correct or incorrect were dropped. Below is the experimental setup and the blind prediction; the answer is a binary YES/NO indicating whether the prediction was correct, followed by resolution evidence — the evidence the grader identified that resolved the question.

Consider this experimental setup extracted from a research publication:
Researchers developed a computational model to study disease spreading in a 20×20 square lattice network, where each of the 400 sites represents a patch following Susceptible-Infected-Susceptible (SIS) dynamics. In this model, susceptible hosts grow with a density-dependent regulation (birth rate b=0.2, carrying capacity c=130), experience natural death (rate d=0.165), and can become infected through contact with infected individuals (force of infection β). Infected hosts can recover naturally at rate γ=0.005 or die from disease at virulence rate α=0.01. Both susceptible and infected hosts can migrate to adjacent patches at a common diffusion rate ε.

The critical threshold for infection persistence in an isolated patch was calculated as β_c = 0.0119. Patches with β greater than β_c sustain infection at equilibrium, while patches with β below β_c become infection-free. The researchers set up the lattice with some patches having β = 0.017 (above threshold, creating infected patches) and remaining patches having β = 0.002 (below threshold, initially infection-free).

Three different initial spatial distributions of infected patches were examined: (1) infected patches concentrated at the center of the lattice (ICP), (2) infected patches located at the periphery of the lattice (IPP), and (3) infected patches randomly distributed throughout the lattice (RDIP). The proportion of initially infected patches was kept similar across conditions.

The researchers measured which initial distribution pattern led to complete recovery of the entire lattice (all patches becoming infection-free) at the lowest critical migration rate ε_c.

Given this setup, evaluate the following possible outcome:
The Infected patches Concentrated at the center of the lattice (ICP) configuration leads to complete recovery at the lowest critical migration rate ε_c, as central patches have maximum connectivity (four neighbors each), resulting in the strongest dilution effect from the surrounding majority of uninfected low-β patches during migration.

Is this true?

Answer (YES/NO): NO